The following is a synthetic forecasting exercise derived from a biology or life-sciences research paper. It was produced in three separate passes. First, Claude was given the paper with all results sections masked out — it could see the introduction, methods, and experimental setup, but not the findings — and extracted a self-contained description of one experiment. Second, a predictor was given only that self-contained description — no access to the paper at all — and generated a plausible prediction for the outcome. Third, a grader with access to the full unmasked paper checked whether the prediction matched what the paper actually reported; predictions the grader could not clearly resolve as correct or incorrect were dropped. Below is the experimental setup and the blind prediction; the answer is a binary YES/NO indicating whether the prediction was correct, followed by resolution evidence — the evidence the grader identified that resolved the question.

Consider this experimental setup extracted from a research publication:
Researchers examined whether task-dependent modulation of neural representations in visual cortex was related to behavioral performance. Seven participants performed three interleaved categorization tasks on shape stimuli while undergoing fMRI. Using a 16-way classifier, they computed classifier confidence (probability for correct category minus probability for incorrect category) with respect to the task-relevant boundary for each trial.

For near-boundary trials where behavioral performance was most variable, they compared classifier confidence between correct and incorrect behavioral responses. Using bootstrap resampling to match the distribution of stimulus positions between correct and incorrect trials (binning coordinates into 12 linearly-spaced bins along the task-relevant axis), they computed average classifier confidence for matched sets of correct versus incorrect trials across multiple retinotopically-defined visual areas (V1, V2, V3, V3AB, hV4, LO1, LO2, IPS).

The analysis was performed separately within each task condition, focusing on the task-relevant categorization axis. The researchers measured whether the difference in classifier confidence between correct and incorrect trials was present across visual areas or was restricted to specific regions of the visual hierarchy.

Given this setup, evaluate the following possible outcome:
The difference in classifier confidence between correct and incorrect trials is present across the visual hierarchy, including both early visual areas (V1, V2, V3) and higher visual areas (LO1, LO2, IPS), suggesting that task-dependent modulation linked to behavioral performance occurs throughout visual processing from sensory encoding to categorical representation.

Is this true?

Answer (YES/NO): NO